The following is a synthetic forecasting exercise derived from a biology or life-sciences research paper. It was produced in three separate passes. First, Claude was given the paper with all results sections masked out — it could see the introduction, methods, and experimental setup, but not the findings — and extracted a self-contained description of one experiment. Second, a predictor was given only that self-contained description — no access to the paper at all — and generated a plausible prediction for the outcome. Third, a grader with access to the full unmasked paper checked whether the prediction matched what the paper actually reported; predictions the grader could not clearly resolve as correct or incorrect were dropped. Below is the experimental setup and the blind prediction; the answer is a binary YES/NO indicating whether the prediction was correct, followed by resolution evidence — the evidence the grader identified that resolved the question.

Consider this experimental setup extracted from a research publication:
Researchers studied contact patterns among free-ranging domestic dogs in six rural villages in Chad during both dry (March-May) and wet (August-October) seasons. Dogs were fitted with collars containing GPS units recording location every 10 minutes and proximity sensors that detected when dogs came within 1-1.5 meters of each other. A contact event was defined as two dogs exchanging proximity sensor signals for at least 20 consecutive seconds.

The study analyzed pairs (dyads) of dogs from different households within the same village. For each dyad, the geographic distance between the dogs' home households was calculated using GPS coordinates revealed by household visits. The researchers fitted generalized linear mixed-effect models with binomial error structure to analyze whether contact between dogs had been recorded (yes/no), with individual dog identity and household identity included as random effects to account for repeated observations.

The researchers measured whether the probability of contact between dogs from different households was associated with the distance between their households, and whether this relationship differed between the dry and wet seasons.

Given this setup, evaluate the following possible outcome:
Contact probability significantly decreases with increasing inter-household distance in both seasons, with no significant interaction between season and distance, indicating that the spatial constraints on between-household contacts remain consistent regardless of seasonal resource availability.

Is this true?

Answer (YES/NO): YES